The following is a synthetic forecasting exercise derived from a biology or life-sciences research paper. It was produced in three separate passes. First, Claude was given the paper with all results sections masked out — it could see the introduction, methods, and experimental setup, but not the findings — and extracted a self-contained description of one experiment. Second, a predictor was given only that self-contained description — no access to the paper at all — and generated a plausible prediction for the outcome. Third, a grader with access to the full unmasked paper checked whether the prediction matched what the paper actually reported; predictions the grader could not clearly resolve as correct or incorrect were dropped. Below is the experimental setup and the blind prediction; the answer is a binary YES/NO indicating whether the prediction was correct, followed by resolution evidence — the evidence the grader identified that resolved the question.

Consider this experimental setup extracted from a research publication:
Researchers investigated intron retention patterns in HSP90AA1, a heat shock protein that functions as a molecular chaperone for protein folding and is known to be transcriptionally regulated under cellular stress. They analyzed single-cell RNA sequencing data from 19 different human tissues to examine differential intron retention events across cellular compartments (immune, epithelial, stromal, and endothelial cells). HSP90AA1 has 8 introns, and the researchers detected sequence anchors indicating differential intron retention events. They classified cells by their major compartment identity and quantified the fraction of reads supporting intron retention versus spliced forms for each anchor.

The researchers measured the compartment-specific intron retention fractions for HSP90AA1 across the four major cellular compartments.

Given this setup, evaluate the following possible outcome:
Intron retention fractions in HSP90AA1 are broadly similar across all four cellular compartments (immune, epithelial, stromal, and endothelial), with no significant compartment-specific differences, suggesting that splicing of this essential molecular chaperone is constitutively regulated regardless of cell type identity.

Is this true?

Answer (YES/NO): NO